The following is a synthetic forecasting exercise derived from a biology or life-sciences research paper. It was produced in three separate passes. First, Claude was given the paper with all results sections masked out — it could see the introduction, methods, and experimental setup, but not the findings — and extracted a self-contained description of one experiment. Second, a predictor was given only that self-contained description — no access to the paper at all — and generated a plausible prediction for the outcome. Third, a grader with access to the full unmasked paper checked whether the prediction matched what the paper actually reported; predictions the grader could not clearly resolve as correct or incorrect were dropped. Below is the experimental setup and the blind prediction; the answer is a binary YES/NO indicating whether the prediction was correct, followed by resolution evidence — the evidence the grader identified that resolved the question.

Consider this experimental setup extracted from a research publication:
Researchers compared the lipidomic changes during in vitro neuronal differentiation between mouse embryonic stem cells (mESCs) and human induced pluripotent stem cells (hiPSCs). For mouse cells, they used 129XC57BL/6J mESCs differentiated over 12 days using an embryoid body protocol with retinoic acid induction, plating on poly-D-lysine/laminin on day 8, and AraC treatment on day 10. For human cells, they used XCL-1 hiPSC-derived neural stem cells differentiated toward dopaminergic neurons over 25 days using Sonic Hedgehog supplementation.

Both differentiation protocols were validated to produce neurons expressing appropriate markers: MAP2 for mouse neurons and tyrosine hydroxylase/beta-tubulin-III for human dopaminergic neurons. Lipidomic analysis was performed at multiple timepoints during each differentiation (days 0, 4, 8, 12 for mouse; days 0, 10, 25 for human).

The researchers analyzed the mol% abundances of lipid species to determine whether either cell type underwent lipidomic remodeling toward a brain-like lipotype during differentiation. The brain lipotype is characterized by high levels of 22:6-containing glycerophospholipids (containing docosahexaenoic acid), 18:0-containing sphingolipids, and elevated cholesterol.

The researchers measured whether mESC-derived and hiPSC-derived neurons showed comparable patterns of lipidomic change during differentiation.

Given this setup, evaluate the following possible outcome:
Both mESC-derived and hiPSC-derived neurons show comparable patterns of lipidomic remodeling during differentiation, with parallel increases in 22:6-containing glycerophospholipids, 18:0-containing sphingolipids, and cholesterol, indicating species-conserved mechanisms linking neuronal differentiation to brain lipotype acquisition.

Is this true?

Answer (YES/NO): NO